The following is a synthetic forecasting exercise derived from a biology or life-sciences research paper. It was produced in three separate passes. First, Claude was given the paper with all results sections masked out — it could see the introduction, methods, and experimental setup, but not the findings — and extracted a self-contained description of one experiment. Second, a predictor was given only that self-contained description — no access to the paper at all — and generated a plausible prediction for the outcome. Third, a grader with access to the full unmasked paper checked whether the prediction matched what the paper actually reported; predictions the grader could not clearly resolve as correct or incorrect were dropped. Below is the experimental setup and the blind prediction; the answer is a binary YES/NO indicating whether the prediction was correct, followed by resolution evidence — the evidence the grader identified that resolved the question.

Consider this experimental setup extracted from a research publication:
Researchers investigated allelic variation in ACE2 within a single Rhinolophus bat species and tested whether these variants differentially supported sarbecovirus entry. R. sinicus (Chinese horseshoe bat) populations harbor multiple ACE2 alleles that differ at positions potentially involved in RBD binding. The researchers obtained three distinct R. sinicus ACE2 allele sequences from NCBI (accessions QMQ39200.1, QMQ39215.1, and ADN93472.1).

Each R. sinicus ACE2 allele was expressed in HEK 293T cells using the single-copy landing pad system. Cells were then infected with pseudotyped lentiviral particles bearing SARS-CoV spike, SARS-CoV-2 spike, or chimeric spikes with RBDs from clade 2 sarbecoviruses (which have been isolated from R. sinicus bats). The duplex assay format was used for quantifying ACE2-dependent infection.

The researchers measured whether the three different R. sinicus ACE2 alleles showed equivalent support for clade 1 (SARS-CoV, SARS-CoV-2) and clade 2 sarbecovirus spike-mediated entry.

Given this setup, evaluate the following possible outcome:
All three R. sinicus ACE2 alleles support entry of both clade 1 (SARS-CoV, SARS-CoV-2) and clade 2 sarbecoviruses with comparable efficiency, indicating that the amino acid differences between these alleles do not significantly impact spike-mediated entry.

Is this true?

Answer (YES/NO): NO